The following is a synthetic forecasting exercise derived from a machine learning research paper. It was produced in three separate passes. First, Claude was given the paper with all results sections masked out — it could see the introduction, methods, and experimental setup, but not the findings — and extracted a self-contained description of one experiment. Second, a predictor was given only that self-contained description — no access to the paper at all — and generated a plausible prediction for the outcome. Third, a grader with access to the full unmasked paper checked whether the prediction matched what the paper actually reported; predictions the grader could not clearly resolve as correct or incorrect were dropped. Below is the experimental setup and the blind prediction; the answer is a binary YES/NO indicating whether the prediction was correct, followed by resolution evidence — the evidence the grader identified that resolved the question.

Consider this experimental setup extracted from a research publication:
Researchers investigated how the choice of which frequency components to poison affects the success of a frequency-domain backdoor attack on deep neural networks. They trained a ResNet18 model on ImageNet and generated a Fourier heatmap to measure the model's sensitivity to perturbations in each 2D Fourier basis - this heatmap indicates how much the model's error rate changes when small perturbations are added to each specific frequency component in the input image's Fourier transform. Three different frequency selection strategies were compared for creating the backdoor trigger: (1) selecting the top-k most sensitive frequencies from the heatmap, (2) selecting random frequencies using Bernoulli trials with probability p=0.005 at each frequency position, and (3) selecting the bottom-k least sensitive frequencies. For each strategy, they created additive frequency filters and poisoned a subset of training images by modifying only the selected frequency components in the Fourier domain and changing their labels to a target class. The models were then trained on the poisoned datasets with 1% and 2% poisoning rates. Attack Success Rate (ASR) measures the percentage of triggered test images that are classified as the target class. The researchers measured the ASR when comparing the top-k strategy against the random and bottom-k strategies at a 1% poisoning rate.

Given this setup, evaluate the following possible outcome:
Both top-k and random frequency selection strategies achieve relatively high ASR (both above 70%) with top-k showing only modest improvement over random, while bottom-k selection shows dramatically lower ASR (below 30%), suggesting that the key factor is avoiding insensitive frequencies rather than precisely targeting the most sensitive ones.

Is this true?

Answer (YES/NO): NO